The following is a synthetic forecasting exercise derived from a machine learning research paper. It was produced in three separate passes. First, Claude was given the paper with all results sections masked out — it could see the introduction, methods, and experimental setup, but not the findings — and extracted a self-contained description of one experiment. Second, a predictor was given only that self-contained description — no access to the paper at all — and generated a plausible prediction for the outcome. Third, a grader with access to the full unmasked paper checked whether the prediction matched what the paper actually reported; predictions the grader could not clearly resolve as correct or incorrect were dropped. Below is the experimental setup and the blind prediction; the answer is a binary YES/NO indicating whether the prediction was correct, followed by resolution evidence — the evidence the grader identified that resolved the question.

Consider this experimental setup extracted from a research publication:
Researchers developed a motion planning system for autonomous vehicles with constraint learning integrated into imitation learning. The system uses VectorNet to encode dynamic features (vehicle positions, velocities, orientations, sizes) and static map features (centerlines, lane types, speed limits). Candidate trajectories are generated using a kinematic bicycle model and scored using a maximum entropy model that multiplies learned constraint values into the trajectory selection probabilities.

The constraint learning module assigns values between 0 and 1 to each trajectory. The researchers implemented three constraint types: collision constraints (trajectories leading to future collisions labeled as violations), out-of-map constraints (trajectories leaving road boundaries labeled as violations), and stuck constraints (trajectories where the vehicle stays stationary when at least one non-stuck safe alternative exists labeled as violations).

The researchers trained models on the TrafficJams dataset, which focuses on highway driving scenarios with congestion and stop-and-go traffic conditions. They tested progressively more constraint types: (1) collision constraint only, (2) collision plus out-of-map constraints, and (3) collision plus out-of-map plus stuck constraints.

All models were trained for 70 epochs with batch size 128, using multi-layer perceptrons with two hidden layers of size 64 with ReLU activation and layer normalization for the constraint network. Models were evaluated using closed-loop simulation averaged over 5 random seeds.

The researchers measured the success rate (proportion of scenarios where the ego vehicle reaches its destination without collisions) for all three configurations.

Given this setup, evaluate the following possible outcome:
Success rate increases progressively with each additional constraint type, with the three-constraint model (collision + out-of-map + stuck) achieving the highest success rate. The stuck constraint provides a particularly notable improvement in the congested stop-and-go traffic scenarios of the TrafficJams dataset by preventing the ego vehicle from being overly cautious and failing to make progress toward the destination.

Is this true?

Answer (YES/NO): NO